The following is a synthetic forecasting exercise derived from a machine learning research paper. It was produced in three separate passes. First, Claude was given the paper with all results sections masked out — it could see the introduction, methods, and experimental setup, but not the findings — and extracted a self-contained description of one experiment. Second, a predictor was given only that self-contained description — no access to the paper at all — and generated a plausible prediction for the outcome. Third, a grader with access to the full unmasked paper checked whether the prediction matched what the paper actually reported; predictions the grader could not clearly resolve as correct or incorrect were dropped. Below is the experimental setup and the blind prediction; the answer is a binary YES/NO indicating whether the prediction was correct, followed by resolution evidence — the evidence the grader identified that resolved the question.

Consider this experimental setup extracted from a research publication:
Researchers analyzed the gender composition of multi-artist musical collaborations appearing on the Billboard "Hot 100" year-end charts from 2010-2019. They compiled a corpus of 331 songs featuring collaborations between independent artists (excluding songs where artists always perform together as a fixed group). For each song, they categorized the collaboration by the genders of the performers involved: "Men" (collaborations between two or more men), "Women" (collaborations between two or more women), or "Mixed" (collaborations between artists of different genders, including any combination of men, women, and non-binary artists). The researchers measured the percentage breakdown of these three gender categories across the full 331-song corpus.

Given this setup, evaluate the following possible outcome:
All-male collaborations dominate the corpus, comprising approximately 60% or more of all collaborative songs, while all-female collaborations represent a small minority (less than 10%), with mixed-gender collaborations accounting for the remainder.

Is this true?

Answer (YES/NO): NO